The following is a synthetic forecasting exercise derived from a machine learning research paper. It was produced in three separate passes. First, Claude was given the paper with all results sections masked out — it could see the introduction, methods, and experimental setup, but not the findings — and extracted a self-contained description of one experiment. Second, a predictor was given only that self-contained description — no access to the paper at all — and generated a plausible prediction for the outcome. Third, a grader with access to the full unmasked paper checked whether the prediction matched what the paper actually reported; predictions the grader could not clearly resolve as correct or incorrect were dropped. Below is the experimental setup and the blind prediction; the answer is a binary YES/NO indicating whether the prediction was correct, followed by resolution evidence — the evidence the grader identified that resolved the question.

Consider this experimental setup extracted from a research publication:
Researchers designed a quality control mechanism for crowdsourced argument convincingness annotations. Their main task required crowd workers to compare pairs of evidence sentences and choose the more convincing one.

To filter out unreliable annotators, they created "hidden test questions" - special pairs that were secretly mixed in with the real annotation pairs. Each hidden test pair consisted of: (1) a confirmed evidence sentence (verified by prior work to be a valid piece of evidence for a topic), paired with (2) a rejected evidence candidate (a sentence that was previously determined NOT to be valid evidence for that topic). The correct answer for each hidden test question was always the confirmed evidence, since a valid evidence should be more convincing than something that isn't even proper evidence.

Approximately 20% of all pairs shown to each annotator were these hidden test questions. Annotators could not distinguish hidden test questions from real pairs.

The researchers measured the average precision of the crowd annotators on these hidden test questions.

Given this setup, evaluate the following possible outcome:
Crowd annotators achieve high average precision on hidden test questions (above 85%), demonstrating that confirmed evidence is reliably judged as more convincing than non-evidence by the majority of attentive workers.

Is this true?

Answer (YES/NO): NO